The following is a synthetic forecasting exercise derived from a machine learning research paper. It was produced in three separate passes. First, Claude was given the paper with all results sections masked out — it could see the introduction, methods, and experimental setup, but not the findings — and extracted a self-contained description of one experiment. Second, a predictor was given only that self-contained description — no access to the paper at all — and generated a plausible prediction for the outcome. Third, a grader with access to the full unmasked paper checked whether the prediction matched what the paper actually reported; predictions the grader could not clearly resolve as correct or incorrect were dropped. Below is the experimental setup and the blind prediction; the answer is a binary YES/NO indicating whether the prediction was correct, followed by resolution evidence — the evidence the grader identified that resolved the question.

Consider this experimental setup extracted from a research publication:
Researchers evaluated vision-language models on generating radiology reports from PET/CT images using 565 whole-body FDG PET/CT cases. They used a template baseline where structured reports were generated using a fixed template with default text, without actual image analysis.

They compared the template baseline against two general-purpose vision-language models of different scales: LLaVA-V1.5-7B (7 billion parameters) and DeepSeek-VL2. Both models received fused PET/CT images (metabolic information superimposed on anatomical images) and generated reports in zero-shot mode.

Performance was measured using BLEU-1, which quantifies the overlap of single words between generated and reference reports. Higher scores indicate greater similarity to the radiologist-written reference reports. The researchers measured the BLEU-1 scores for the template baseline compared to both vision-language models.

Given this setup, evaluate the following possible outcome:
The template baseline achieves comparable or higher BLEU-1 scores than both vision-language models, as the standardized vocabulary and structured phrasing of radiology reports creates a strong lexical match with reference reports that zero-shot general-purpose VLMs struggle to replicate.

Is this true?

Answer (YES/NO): YES